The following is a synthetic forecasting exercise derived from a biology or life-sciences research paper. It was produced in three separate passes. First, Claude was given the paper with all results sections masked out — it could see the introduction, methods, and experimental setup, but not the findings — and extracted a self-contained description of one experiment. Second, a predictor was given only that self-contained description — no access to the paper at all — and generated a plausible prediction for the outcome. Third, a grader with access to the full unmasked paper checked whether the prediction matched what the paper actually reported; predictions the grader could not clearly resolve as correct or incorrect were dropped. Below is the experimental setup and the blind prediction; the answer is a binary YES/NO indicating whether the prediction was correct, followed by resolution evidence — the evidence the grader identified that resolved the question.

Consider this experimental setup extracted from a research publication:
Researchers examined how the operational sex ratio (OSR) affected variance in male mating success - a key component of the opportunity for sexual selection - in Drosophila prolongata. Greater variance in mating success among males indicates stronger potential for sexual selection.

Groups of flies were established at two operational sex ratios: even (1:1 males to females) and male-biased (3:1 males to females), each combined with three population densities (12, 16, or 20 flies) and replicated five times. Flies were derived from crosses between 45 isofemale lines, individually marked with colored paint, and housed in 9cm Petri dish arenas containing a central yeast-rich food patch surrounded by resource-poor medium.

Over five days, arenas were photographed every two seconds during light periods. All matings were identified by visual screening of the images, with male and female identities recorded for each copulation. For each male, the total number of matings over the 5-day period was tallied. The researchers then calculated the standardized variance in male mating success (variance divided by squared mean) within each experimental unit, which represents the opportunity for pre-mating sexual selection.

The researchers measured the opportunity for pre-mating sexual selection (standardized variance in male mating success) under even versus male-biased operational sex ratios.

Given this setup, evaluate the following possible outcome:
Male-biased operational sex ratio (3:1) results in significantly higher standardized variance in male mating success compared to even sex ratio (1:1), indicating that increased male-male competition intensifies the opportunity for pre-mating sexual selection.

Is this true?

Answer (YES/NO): YES